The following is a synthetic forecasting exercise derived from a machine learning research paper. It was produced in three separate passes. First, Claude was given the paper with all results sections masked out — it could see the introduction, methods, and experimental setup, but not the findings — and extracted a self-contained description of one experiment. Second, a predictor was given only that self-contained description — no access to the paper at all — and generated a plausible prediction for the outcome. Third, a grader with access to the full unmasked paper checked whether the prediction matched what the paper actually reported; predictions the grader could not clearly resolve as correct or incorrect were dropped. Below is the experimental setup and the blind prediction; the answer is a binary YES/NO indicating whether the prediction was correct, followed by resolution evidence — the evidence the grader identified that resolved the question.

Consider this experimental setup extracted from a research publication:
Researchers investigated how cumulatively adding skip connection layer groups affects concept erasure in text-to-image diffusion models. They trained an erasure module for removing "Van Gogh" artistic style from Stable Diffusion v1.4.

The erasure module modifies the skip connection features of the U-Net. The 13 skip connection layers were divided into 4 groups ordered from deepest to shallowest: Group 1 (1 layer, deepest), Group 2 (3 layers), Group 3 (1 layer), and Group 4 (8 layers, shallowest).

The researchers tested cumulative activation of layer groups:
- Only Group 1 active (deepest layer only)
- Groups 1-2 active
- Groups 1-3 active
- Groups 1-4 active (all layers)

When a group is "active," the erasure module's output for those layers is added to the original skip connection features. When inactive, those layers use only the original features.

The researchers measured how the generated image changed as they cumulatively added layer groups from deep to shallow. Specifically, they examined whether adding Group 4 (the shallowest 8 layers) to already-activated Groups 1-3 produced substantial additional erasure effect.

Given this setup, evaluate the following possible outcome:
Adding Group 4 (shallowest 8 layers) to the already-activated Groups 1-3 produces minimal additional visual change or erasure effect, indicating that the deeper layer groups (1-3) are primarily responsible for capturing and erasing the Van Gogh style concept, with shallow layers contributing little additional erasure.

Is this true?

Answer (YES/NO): YES